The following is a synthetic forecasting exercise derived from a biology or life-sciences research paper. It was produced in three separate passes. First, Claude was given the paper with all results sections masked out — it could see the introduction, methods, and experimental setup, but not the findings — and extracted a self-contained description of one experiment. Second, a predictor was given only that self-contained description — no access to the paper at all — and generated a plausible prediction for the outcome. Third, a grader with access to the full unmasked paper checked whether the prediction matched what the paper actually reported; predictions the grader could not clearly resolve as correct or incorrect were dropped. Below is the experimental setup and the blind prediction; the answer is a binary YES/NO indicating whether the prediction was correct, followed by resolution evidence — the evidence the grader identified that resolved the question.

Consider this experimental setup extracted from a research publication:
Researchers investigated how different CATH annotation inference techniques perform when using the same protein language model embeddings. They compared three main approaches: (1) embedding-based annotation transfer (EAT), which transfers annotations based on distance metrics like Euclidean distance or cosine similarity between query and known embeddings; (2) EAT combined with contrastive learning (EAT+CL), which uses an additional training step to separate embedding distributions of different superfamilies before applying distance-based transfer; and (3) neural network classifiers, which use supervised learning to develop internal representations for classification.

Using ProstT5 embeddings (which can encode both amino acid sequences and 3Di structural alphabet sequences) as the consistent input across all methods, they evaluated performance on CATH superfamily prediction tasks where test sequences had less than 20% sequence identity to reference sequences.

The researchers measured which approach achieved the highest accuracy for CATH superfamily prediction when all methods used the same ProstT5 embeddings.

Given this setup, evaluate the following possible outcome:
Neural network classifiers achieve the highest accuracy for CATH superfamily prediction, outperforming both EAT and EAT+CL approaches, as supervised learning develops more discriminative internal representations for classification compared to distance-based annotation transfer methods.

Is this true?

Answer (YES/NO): YES